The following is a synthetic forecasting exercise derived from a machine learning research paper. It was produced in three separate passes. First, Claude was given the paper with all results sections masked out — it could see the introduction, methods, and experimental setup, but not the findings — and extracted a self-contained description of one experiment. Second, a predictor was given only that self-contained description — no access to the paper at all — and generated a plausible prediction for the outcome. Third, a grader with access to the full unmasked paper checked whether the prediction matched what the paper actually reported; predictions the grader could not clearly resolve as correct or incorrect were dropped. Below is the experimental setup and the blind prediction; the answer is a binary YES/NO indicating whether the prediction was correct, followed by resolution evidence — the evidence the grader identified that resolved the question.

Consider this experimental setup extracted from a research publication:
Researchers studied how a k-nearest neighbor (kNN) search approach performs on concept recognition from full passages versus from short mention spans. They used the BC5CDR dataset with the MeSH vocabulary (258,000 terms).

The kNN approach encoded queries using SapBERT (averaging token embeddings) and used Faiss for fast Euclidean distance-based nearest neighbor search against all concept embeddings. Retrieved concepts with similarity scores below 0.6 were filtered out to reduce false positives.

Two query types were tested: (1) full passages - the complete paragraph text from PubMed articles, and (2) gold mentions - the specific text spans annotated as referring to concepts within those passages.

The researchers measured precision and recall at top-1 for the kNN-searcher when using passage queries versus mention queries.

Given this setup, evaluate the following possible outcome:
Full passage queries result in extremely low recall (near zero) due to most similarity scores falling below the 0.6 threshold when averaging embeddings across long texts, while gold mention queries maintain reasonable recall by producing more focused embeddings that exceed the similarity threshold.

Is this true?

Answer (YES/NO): YES